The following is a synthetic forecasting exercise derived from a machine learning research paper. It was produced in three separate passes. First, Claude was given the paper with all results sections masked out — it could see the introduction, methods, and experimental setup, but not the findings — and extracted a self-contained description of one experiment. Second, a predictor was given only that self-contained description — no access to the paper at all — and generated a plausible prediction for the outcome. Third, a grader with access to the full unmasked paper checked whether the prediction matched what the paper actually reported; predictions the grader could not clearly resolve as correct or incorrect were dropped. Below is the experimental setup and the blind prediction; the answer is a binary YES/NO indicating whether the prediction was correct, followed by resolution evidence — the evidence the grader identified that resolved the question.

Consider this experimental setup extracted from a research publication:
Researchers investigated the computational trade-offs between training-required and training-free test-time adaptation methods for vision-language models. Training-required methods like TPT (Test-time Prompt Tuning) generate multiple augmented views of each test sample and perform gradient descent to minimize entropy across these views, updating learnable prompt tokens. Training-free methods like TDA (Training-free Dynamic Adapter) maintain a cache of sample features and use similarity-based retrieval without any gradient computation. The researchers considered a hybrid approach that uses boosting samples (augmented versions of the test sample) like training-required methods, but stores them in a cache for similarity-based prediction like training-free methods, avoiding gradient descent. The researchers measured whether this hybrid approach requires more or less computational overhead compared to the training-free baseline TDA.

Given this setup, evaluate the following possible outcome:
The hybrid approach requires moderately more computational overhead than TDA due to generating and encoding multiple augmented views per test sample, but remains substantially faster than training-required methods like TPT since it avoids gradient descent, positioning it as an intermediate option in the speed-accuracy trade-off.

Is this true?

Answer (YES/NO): NO